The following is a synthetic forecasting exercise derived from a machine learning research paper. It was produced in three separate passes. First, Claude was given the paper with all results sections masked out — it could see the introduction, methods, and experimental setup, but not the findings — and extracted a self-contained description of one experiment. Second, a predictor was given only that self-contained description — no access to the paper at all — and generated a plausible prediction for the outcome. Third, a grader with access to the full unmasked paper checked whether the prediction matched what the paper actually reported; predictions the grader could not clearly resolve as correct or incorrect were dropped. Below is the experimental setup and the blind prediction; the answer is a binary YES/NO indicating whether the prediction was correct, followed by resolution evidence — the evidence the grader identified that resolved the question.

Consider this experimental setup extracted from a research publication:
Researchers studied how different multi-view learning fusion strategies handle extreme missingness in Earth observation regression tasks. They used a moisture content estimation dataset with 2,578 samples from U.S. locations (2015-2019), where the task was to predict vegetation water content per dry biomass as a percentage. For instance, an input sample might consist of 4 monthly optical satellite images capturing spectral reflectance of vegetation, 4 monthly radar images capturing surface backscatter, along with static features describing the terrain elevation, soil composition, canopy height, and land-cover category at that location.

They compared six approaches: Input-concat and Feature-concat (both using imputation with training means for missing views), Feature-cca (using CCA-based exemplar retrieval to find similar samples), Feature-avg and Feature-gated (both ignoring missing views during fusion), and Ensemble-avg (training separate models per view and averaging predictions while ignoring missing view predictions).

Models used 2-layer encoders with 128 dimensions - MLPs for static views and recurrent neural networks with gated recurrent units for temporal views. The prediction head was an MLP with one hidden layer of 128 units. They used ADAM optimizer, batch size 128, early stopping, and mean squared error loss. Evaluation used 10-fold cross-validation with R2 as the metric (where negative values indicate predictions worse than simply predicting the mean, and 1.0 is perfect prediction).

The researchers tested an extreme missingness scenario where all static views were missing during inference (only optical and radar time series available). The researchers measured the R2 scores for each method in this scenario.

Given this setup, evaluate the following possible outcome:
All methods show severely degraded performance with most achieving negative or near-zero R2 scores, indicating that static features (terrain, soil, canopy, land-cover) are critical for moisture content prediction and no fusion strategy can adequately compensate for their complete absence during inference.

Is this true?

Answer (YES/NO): NO